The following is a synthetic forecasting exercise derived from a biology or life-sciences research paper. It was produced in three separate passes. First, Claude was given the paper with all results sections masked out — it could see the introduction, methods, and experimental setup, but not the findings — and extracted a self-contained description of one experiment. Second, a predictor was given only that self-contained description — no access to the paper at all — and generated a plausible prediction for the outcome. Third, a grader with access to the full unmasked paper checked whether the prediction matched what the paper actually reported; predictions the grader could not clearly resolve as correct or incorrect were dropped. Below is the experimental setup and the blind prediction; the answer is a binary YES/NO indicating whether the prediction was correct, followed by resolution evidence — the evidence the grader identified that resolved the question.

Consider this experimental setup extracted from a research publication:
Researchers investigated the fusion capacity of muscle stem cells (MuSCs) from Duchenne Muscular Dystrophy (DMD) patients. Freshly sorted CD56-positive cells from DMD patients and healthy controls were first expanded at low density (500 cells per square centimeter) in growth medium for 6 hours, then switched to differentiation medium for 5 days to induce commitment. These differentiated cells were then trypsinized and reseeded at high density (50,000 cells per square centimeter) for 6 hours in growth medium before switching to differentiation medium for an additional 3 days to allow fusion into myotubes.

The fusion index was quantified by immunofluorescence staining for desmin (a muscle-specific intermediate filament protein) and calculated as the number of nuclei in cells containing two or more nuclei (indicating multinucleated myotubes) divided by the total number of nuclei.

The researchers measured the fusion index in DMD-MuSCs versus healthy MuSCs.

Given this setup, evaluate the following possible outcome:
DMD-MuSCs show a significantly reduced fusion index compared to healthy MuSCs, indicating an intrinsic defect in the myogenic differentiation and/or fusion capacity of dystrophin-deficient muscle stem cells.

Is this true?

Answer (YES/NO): NO